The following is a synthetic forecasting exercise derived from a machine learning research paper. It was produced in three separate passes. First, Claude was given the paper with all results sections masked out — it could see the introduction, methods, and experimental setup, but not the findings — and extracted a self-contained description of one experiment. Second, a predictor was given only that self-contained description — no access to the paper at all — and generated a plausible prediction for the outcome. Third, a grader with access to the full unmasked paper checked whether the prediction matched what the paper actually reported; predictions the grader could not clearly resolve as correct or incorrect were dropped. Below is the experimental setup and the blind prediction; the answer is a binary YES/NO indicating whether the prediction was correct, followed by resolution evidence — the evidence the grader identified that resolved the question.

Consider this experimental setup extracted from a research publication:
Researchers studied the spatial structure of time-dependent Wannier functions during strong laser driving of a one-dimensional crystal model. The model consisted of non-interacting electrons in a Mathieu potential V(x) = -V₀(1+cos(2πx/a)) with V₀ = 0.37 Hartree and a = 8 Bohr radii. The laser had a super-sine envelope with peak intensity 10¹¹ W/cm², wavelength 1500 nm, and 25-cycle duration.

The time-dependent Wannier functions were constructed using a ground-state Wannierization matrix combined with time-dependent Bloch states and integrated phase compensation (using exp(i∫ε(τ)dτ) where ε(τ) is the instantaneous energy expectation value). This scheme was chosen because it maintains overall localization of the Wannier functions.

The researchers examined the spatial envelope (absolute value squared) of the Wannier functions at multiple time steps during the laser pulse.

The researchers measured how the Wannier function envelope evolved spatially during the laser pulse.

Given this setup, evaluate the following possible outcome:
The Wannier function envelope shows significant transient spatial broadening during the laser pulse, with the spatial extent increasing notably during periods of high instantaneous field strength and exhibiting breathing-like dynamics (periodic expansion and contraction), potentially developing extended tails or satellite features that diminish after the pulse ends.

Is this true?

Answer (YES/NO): NO